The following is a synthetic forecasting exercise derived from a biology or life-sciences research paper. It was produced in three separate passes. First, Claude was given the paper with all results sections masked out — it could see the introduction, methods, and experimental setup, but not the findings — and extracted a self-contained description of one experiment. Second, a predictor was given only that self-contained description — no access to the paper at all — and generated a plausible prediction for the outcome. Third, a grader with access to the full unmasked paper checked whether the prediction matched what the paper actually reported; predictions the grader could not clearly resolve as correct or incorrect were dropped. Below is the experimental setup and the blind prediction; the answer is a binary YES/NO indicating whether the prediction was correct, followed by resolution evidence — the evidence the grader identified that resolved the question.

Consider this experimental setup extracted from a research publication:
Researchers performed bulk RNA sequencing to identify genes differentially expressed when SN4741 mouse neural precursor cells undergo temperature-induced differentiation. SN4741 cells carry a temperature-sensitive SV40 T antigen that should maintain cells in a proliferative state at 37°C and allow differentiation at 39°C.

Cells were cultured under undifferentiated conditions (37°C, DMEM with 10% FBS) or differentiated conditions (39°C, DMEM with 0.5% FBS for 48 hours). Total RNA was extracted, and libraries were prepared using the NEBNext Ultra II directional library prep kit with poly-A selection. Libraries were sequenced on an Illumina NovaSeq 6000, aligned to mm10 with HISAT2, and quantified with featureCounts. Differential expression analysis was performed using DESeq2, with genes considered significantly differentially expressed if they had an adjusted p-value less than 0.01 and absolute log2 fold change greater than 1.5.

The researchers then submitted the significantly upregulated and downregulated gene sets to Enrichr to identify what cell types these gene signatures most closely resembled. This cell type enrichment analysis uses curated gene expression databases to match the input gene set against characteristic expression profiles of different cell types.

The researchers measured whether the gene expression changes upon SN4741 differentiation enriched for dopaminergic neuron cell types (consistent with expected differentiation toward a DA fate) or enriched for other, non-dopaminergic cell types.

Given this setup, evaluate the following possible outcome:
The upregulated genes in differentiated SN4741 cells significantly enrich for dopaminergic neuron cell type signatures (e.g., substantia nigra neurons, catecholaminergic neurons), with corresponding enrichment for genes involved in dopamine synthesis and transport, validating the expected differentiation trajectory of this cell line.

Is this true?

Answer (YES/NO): NO